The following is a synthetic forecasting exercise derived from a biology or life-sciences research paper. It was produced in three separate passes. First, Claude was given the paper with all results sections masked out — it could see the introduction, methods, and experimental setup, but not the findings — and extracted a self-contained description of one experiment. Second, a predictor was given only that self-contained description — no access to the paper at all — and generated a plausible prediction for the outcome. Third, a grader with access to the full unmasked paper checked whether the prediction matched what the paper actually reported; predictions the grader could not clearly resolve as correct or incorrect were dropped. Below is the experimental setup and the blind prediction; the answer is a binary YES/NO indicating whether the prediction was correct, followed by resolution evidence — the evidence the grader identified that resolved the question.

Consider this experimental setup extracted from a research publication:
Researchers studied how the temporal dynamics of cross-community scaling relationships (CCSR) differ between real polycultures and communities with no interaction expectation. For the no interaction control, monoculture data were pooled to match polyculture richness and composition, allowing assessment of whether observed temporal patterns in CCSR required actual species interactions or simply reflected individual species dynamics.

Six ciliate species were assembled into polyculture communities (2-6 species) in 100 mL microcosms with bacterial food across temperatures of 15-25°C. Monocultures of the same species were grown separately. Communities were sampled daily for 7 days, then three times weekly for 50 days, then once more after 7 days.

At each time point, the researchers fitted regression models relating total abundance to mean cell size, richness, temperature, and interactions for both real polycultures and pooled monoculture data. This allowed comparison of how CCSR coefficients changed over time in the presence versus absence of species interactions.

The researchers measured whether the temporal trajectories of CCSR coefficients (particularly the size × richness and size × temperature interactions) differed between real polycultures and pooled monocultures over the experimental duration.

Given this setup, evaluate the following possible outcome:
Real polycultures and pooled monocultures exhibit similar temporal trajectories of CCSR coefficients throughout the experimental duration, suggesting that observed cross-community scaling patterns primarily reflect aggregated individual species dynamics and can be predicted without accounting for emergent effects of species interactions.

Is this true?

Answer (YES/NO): NO